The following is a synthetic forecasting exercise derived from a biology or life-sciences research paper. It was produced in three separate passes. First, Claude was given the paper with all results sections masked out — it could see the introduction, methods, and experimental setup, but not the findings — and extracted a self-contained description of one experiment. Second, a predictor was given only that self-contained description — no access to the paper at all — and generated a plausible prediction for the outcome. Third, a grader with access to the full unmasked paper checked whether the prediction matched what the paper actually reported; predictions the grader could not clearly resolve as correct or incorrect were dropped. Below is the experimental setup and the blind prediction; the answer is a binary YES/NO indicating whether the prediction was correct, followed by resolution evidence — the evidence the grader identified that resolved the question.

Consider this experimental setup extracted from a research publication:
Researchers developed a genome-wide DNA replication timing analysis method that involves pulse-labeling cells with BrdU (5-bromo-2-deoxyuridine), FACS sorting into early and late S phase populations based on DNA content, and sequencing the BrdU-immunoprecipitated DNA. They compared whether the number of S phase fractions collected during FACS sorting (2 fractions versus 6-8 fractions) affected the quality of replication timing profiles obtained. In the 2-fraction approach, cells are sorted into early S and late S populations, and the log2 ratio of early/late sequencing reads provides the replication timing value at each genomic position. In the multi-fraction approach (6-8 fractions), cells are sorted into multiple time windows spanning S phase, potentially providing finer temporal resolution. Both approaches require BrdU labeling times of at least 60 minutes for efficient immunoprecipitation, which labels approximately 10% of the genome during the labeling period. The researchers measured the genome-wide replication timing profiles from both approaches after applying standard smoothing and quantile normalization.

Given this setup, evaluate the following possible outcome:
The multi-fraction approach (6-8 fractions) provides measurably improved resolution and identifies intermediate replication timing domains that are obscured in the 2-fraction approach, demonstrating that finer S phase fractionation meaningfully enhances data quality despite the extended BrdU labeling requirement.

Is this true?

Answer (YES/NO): NO